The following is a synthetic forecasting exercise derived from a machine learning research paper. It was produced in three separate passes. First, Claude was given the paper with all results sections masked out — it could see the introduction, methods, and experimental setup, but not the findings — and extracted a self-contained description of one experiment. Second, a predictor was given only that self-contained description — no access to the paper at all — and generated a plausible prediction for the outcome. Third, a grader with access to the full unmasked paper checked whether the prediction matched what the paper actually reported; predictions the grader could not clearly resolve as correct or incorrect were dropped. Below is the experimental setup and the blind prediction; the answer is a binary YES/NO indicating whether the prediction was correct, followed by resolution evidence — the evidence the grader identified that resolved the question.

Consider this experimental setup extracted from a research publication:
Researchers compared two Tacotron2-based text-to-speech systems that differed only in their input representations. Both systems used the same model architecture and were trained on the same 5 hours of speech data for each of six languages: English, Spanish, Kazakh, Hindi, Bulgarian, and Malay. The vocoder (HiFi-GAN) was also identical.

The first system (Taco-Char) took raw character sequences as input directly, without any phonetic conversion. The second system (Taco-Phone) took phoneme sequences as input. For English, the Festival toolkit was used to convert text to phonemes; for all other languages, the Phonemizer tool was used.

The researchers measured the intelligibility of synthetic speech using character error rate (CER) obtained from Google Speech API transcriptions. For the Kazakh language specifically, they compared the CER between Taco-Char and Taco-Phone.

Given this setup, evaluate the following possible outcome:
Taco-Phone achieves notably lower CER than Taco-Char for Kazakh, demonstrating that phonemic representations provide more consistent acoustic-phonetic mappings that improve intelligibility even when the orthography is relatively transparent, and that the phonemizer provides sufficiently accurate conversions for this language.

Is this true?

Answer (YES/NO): NO